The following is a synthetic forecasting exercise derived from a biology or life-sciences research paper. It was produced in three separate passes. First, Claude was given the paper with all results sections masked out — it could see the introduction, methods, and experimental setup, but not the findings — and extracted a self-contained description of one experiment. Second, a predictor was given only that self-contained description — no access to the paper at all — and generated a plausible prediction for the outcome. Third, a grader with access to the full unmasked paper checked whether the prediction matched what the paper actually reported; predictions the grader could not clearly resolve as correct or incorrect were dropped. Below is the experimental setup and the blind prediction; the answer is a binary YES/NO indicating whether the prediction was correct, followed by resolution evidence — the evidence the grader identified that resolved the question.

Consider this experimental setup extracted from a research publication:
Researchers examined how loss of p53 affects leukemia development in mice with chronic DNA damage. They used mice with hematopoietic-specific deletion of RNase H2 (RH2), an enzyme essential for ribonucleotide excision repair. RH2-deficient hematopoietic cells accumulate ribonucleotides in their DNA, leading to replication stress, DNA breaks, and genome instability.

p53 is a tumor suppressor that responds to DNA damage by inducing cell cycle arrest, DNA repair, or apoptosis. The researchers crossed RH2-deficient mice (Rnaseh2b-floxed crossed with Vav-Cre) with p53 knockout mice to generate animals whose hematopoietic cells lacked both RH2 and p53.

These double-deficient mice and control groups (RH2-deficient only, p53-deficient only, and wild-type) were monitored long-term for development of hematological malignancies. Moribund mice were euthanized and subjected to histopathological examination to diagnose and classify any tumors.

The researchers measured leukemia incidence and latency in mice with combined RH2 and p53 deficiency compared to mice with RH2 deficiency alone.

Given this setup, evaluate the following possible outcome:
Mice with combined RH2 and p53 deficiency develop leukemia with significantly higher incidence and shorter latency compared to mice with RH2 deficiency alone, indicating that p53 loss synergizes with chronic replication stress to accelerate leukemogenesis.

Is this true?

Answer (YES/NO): NO